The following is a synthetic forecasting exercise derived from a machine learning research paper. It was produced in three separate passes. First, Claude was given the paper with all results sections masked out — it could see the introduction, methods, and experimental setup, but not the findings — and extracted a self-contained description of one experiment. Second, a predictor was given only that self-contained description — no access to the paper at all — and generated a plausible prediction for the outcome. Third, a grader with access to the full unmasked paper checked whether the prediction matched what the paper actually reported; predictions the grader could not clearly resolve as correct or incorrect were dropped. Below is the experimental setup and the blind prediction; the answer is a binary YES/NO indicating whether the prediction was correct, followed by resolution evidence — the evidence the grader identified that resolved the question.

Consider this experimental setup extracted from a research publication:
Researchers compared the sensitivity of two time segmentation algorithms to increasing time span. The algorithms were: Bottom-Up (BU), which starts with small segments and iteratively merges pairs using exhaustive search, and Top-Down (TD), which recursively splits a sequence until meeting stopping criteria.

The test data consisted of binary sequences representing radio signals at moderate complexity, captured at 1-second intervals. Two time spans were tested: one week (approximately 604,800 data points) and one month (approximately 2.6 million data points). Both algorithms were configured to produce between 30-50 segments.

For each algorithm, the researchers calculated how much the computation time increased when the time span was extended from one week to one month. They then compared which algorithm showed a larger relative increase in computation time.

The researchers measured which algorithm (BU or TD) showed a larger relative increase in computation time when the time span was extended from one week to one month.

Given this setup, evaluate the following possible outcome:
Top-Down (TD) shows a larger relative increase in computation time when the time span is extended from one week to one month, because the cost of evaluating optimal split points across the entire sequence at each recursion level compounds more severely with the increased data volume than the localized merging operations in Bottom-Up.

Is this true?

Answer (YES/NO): YES